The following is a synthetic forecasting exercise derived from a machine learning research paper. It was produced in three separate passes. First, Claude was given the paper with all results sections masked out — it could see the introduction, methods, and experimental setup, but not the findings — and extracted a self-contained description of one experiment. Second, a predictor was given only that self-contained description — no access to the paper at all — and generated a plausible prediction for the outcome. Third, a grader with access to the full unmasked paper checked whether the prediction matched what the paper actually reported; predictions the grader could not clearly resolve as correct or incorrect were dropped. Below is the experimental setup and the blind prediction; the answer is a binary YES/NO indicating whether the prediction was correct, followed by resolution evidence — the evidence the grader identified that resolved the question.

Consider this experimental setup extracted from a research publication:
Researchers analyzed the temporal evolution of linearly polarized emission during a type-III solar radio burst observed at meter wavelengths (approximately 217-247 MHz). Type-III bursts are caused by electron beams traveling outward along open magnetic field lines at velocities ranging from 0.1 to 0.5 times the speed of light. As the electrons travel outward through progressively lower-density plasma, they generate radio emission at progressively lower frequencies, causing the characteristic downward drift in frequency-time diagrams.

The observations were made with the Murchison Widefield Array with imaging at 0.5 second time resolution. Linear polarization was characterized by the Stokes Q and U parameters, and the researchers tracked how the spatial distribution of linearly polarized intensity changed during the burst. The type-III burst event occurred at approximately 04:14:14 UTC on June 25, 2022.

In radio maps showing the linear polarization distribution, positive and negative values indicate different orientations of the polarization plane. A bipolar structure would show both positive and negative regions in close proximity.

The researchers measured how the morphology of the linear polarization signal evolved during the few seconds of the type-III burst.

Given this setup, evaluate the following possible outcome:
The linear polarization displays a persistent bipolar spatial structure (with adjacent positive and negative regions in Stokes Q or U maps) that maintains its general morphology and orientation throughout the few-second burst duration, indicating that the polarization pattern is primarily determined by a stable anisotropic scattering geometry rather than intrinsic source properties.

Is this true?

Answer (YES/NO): NO